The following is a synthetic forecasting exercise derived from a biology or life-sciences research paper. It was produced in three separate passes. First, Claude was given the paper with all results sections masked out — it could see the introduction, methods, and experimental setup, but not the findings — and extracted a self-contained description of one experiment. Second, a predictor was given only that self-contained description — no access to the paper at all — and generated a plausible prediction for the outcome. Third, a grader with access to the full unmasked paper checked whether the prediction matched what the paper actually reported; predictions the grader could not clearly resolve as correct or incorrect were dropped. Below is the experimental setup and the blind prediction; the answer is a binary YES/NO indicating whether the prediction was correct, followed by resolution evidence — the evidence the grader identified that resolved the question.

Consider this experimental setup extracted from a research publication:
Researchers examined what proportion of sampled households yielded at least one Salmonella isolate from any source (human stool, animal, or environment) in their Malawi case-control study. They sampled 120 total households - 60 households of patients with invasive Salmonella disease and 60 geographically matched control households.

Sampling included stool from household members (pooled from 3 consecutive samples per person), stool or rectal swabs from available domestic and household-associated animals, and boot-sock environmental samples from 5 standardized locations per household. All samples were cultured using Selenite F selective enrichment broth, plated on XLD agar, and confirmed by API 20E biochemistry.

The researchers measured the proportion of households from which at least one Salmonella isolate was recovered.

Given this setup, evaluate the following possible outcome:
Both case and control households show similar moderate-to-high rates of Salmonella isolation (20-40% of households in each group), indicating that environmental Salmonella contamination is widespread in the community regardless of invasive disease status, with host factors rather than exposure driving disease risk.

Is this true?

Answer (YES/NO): YES